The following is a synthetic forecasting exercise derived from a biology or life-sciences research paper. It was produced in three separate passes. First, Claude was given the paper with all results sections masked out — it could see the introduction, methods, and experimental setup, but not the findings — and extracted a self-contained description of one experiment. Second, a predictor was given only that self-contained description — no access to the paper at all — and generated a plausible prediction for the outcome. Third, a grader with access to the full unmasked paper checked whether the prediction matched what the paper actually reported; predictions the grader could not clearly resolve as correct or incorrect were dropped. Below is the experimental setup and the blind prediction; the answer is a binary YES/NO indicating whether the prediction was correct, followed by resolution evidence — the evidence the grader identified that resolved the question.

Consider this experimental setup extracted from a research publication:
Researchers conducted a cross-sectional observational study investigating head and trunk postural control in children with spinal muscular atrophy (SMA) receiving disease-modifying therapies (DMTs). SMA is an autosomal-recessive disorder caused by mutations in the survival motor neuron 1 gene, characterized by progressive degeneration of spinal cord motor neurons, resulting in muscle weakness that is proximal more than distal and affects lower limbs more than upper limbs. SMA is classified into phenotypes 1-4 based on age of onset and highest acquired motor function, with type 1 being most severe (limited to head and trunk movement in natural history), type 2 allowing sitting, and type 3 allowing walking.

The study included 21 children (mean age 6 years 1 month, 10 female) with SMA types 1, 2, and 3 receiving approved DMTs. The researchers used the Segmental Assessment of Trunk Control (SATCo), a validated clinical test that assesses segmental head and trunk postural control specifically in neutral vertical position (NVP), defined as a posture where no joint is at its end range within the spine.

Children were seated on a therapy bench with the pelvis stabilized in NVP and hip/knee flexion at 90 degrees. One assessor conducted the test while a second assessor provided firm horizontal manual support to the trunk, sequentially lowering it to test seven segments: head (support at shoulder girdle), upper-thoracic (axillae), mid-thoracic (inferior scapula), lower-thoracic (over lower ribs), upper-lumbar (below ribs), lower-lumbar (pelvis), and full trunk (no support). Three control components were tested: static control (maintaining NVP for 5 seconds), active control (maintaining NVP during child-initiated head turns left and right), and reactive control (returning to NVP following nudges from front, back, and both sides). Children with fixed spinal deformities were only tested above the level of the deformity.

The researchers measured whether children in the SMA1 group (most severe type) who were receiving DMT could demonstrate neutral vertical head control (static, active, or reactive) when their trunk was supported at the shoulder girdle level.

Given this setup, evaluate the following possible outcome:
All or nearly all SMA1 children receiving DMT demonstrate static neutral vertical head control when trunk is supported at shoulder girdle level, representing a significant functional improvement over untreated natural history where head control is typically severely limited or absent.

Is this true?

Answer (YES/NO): NO